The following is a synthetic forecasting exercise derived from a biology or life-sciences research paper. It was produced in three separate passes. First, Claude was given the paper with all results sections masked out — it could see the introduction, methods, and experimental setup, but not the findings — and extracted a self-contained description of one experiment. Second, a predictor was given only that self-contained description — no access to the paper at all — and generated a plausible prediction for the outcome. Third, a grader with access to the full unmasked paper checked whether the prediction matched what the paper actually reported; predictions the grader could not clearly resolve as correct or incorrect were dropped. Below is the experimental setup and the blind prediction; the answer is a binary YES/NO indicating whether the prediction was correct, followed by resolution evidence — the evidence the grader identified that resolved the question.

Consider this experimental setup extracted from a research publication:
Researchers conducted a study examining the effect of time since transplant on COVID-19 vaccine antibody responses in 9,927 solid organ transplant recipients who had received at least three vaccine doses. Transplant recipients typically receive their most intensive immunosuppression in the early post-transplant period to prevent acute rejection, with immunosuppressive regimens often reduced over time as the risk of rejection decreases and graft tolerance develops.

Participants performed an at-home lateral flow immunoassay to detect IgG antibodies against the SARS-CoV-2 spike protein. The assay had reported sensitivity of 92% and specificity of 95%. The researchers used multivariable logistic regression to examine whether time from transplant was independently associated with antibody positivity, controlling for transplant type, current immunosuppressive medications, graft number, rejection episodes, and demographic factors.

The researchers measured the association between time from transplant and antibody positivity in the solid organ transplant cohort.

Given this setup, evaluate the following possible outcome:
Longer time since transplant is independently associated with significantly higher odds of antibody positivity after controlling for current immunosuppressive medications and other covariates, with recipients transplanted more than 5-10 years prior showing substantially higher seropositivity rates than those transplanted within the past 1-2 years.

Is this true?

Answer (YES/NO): NO